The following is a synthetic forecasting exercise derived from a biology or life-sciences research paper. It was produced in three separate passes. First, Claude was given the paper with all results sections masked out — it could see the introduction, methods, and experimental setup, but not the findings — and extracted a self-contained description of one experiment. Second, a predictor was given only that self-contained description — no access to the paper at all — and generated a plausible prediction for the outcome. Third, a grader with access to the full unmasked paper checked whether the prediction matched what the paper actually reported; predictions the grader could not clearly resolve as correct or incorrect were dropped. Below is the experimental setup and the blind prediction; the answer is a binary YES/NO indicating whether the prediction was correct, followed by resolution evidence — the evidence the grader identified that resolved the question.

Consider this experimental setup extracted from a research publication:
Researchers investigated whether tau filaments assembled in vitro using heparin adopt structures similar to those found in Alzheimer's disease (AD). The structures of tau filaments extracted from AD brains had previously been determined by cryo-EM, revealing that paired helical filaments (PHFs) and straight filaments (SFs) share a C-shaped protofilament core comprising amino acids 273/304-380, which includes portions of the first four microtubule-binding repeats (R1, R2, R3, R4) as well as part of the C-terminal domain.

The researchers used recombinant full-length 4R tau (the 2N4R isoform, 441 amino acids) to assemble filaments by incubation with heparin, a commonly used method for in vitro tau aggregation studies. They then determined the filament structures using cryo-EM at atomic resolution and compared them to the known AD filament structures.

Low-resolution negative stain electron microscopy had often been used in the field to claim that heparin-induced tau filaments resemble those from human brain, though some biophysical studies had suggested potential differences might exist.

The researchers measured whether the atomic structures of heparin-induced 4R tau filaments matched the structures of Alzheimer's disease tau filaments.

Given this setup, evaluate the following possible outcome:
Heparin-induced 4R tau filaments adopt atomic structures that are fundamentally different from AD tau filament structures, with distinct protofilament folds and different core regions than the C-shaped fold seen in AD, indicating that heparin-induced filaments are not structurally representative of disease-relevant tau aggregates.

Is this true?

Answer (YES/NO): YES